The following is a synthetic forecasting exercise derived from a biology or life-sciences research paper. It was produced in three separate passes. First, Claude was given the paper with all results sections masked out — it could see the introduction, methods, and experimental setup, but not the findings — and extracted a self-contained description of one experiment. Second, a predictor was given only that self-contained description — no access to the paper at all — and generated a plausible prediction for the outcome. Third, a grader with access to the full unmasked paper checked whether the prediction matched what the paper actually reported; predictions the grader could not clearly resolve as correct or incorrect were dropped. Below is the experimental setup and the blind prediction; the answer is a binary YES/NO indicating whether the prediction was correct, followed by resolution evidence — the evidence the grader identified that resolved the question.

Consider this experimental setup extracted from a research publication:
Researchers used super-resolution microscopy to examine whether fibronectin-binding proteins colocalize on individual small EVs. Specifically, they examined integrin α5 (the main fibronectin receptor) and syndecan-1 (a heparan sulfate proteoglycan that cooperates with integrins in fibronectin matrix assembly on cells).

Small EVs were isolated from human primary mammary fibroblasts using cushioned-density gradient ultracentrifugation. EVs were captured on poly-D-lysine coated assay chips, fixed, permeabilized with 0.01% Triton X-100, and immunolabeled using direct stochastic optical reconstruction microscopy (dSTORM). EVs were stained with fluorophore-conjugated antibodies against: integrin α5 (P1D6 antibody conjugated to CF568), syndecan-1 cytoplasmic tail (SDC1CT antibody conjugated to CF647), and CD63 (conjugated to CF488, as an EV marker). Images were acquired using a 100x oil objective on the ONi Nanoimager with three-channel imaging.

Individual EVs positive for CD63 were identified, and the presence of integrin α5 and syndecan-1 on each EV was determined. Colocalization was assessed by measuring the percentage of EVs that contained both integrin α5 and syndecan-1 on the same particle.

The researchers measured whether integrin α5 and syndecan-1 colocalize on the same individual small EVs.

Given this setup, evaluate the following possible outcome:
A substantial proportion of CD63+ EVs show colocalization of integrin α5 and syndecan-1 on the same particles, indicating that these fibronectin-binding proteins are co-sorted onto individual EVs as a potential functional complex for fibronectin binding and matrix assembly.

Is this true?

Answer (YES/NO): YES